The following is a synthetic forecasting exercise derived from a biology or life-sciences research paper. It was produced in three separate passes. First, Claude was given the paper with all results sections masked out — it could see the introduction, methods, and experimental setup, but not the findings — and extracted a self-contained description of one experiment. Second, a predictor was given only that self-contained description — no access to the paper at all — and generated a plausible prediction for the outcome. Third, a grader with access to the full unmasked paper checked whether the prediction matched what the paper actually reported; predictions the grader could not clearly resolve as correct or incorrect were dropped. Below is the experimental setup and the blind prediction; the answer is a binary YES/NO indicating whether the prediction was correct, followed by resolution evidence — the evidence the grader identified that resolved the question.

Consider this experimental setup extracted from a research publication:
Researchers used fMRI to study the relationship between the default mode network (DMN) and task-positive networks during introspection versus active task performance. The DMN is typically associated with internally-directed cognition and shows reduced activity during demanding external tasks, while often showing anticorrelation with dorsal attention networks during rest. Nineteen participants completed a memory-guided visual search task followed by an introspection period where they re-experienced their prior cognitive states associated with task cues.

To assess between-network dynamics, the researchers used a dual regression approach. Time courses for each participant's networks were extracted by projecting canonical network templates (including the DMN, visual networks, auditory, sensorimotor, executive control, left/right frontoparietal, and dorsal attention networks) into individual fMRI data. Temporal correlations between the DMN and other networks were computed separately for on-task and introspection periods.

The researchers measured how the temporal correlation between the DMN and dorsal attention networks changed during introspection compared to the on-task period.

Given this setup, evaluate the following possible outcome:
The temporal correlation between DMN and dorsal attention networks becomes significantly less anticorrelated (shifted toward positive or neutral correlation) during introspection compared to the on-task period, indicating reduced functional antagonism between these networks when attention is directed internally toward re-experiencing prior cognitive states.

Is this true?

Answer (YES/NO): YES